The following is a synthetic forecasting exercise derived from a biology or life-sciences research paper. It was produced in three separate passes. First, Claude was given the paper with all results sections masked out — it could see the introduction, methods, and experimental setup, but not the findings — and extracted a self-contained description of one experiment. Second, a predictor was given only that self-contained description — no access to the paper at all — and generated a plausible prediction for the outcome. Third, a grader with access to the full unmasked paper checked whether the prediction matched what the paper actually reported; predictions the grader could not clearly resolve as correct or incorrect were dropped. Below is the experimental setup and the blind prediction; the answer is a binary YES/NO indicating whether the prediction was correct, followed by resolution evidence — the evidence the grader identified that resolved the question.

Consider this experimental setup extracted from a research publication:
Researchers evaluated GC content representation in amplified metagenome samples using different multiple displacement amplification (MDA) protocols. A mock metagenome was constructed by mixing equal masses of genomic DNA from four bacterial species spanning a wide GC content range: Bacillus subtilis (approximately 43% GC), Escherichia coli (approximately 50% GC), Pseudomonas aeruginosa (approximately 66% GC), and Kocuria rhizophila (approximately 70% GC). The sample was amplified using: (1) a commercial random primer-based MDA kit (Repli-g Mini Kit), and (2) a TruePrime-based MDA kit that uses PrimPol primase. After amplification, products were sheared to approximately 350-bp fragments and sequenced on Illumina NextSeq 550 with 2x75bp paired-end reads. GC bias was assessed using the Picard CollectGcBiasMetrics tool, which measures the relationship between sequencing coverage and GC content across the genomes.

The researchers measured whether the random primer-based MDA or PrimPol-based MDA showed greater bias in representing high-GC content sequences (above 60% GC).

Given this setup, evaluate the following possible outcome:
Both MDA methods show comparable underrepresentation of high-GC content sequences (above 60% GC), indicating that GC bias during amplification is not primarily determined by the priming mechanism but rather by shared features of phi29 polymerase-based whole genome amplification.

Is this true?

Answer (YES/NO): YES